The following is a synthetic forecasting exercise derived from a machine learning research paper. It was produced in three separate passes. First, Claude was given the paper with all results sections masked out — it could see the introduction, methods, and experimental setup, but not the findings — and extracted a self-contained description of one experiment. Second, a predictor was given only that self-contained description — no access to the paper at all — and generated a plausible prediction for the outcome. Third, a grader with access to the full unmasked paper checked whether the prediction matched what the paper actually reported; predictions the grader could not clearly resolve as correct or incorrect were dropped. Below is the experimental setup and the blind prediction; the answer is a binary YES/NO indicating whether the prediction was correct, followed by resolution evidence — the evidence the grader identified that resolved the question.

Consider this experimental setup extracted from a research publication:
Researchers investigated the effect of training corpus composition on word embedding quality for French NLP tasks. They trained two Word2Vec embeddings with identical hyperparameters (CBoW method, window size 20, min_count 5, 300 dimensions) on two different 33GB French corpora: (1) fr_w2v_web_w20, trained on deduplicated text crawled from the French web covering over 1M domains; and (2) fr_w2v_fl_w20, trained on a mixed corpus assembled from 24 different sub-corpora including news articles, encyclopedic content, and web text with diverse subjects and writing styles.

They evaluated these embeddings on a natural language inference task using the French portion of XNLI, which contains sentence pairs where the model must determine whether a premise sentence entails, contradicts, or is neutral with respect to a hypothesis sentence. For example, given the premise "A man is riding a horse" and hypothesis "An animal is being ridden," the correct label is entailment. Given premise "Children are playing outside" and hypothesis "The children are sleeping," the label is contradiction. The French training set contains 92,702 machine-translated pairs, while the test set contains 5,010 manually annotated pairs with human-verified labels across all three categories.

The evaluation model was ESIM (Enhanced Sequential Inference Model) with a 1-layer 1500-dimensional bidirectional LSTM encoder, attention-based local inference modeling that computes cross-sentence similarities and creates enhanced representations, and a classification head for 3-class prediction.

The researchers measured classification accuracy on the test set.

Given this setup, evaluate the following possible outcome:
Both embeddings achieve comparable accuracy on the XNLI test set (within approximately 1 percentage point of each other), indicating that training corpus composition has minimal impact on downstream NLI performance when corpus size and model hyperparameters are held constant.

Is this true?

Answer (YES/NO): NO